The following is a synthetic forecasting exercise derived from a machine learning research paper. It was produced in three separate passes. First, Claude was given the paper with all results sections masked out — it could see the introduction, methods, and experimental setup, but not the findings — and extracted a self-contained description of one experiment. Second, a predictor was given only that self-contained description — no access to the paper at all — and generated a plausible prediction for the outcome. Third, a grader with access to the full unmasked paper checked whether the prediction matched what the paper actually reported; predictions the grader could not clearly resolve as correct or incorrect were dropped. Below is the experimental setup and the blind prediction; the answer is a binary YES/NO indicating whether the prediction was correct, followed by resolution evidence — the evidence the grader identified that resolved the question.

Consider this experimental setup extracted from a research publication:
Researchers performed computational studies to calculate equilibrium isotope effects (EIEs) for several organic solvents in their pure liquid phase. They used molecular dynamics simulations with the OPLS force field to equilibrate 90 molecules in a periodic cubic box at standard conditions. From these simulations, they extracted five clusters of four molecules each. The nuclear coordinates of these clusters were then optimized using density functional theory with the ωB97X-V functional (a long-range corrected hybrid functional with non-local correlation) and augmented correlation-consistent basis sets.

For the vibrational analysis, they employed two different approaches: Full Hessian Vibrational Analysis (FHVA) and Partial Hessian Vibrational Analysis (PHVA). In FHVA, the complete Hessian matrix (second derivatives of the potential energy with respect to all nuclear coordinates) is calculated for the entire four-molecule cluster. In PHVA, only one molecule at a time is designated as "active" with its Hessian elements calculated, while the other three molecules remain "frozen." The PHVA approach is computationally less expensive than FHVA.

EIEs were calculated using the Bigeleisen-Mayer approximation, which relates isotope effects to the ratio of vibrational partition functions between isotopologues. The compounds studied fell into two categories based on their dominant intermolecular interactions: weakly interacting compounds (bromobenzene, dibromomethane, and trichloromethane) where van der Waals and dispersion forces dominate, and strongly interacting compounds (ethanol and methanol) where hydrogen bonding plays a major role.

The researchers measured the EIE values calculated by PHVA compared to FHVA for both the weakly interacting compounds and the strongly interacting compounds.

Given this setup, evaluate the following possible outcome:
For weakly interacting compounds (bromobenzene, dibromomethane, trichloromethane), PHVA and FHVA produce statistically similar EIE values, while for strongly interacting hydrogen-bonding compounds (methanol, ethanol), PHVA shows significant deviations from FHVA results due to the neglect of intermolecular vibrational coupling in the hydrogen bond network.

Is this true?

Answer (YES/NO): NO